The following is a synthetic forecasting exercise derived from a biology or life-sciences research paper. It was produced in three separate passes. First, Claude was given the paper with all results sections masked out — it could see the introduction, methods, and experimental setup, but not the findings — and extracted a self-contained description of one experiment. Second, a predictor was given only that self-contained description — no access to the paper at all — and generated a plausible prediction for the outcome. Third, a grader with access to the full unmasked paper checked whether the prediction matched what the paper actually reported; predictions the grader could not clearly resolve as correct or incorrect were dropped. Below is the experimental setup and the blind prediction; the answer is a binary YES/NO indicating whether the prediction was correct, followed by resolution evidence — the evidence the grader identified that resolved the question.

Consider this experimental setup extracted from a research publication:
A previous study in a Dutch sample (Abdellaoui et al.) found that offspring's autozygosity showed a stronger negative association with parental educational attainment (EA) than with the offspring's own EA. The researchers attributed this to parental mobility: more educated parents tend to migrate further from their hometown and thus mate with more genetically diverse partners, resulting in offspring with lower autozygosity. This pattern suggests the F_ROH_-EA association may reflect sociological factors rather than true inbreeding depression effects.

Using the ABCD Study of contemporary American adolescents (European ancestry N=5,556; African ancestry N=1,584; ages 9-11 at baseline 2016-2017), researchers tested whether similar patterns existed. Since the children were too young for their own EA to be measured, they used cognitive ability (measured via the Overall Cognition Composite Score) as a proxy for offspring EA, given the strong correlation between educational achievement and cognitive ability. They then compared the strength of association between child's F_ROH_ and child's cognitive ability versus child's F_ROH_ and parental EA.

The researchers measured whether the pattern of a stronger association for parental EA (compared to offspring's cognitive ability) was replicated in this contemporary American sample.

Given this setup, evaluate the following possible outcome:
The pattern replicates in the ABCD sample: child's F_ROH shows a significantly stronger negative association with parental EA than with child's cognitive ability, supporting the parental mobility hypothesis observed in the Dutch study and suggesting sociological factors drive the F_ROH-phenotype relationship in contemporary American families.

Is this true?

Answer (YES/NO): NO